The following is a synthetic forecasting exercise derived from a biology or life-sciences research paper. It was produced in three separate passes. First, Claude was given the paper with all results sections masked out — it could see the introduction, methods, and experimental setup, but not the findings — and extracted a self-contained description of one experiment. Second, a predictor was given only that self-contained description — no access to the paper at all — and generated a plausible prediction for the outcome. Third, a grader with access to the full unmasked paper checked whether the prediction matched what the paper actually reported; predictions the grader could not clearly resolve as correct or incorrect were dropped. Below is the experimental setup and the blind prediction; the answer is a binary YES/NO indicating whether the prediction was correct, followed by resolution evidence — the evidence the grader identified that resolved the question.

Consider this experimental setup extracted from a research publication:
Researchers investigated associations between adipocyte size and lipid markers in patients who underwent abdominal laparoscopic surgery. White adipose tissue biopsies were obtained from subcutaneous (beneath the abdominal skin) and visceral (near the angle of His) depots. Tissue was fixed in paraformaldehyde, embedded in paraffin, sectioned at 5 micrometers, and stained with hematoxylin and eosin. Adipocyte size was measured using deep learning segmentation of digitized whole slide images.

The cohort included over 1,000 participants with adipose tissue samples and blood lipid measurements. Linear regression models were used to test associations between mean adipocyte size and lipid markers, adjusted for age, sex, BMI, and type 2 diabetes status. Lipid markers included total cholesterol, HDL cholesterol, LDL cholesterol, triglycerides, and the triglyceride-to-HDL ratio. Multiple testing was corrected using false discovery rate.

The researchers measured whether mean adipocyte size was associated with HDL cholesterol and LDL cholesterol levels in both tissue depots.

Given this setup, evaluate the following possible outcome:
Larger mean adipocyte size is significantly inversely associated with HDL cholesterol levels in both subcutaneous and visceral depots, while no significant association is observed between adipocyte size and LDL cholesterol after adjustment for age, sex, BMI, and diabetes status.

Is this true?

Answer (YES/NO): YES